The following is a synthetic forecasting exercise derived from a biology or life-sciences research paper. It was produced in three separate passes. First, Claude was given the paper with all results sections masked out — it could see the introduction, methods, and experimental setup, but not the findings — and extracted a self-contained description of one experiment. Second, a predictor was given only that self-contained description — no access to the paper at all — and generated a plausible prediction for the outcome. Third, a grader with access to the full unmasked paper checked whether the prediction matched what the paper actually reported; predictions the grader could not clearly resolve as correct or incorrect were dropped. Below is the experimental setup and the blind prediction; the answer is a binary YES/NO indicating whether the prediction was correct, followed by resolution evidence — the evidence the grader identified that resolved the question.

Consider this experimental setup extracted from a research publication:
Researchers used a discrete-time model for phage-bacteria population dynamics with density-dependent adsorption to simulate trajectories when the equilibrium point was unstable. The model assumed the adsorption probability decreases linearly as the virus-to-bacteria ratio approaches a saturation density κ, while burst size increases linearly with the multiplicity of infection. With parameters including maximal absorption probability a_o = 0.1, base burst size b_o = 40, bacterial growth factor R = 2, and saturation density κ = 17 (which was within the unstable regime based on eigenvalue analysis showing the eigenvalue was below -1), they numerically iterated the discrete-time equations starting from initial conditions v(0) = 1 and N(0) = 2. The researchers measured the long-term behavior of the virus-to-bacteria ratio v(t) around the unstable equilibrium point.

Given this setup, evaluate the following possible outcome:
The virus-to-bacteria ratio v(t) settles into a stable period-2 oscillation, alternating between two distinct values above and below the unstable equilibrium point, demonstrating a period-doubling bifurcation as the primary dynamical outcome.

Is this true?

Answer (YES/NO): YES